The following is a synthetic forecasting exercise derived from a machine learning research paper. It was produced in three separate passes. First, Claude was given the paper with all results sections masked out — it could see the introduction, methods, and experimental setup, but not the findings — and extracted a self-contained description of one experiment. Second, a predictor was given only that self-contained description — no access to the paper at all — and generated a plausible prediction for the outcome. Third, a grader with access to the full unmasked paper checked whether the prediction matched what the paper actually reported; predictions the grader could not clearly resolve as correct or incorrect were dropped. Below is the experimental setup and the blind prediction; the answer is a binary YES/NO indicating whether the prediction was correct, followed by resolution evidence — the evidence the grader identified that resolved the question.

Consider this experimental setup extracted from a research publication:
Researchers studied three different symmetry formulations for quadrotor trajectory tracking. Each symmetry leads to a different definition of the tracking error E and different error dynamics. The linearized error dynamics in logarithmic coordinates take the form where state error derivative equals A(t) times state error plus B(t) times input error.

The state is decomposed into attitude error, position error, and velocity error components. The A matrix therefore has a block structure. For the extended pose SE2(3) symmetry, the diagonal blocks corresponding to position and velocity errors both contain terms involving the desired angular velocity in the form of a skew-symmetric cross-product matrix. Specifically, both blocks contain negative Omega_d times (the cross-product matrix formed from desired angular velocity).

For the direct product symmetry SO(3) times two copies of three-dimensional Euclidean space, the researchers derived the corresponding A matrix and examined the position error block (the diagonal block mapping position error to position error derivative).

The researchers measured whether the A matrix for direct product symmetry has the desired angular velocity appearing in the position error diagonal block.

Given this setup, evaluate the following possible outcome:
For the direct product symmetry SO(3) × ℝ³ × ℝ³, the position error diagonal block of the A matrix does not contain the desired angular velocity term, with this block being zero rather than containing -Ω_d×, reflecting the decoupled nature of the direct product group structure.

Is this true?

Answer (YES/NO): YES